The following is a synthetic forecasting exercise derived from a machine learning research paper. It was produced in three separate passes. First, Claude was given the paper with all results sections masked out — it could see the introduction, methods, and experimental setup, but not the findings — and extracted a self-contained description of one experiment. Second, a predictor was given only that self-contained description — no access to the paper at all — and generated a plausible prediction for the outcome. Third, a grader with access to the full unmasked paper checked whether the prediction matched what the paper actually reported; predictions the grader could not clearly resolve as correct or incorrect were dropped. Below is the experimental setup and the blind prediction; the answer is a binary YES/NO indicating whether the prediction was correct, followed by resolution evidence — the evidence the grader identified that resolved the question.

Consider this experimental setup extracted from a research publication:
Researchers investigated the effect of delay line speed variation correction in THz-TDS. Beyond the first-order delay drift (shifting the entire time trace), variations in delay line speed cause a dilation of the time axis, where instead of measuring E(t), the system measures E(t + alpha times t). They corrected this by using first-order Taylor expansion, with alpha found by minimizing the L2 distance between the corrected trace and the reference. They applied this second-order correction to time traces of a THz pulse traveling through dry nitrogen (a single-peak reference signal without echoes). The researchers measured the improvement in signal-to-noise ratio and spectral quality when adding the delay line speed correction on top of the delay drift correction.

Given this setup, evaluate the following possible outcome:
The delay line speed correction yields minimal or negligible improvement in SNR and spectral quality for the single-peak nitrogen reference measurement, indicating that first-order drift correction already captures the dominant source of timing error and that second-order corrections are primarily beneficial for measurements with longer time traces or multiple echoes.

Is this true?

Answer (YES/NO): YES